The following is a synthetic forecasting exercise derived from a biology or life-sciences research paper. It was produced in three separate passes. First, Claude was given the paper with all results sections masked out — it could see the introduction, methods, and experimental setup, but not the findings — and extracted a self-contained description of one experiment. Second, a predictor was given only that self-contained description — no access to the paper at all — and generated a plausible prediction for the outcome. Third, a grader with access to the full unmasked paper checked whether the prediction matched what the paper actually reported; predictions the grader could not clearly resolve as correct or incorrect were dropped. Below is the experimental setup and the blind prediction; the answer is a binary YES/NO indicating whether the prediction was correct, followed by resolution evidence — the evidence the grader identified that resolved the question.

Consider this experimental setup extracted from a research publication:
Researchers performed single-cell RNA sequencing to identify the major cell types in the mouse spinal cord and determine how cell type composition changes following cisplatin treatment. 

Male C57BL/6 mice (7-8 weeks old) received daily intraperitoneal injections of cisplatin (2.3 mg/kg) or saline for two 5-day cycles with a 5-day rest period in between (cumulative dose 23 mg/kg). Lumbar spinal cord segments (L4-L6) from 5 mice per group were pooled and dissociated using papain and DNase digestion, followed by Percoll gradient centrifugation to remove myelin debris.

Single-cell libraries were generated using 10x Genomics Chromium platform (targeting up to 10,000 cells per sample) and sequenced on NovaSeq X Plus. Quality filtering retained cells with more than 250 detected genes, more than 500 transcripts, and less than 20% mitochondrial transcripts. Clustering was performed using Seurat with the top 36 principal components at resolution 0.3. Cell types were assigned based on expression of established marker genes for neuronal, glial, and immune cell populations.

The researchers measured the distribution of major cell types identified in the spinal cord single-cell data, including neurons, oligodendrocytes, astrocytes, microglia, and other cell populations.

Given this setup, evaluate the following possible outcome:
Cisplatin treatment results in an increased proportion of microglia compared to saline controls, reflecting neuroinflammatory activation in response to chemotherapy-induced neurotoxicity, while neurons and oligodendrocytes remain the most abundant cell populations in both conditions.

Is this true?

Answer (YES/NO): NO